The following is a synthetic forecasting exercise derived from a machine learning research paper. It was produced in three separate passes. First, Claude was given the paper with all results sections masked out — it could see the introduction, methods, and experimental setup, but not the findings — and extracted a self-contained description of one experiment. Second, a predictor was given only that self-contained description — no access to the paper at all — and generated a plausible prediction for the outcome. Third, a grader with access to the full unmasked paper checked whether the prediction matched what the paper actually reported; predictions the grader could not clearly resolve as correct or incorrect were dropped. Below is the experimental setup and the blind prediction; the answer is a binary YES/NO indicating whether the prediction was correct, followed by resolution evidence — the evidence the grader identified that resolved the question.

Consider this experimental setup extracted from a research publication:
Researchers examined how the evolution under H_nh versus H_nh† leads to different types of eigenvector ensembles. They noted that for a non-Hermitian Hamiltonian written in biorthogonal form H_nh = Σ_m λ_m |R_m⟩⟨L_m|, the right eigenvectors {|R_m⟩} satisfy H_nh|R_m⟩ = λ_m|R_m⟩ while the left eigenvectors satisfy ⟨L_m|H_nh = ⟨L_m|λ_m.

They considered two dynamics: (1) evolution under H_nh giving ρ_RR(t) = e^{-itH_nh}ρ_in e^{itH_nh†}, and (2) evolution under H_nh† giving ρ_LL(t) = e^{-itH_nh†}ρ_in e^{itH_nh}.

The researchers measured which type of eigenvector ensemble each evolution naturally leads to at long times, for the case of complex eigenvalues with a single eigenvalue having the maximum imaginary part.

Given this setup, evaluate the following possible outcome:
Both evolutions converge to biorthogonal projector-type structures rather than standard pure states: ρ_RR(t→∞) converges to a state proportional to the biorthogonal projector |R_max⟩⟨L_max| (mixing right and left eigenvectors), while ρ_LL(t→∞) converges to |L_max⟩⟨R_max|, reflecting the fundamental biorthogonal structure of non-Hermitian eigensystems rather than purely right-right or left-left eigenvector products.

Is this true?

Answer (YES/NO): NO